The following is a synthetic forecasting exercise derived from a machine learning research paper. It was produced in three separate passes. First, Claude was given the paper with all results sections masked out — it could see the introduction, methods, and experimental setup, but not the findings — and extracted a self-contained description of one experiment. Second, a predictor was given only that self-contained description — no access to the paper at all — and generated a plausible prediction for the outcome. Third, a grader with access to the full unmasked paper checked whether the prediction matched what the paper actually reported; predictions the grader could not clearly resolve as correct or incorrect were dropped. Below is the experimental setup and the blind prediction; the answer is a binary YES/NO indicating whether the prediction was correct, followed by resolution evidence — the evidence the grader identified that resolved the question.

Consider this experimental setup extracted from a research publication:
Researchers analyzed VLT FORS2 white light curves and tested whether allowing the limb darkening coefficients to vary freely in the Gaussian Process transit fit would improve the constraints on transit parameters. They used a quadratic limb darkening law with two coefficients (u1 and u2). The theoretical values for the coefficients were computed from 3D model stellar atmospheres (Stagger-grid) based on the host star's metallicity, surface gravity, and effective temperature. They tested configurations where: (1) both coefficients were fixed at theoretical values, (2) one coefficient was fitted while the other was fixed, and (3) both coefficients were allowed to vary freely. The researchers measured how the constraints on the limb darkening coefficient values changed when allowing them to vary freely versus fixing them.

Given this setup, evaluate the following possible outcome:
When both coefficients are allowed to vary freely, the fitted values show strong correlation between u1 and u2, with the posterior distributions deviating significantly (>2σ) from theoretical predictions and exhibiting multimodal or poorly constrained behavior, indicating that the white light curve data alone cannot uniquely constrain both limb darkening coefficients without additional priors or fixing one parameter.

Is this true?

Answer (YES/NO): NO